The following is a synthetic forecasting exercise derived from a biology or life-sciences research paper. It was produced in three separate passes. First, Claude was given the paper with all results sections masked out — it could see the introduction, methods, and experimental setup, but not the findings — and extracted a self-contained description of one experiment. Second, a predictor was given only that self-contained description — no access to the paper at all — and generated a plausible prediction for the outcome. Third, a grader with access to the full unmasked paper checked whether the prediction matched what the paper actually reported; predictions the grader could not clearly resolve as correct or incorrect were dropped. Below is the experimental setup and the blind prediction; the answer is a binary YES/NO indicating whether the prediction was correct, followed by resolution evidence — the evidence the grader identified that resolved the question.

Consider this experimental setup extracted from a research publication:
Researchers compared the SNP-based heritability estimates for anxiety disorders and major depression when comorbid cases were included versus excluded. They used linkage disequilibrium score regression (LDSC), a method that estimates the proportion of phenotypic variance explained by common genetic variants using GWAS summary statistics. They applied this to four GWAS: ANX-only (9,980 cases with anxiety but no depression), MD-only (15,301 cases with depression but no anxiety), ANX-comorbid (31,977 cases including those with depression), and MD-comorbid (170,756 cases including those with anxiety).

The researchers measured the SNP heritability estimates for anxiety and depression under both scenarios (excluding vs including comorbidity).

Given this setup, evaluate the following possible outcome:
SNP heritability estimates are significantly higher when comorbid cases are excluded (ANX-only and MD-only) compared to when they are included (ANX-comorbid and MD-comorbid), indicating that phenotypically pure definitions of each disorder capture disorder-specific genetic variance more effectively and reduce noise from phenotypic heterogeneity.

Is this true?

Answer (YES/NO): NO